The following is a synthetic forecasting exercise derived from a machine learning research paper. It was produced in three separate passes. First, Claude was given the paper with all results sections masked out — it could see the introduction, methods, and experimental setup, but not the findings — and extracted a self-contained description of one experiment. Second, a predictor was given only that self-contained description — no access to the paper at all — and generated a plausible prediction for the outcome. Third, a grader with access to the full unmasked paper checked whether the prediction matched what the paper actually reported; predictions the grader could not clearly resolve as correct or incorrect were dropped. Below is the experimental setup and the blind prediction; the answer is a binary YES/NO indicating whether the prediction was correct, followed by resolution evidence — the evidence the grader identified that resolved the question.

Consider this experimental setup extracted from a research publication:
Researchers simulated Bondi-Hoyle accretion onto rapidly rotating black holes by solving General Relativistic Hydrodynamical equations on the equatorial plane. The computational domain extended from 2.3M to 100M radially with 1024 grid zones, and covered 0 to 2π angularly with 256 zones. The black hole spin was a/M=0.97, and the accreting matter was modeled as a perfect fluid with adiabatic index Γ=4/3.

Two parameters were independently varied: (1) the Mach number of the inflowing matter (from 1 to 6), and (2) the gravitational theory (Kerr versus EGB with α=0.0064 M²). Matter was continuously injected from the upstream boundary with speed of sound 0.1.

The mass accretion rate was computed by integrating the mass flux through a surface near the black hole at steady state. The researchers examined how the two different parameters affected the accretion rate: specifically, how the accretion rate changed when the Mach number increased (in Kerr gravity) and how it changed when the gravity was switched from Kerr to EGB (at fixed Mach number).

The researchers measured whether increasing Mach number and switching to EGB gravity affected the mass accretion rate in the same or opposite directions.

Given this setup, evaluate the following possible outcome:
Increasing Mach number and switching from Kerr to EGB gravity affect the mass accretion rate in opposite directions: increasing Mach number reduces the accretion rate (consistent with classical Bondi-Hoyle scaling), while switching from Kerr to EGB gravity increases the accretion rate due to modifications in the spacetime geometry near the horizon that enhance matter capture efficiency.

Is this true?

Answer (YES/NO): NO